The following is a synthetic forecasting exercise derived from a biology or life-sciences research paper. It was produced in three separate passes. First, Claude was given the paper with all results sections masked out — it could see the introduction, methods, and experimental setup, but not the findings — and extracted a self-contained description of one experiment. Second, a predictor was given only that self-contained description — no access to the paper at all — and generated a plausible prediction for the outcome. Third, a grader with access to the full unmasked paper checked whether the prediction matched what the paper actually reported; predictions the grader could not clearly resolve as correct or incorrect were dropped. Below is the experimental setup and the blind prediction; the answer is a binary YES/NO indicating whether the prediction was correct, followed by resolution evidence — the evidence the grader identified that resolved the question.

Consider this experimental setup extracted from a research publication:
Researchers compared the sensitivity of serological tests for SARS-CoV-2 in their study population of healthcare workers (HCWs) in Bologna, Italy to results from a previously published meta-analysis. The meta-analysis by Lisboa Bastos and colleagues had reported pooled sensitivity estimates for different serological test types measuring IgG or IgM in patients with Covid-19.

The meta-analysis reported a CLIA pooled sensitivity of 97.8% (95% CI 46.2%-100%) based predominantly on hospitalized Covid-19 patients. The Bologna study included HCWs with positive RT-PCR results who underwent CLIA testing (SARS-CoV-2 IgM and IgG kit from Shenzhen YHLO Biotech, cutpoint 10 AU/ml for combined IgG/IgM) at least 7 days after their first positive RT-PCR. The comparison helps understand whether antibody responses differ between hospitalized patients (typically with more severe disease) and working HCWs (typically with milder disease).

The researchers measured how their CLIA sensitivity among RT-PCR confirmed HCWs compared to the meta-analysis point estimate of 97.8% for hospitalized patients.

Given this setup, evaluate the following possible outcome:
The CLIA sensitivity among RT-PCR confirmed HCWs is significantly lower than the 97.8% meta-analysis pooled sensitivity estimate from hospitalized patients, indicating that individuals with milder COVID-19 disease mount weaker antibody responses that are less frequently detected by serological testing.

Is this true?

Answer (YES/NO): NO